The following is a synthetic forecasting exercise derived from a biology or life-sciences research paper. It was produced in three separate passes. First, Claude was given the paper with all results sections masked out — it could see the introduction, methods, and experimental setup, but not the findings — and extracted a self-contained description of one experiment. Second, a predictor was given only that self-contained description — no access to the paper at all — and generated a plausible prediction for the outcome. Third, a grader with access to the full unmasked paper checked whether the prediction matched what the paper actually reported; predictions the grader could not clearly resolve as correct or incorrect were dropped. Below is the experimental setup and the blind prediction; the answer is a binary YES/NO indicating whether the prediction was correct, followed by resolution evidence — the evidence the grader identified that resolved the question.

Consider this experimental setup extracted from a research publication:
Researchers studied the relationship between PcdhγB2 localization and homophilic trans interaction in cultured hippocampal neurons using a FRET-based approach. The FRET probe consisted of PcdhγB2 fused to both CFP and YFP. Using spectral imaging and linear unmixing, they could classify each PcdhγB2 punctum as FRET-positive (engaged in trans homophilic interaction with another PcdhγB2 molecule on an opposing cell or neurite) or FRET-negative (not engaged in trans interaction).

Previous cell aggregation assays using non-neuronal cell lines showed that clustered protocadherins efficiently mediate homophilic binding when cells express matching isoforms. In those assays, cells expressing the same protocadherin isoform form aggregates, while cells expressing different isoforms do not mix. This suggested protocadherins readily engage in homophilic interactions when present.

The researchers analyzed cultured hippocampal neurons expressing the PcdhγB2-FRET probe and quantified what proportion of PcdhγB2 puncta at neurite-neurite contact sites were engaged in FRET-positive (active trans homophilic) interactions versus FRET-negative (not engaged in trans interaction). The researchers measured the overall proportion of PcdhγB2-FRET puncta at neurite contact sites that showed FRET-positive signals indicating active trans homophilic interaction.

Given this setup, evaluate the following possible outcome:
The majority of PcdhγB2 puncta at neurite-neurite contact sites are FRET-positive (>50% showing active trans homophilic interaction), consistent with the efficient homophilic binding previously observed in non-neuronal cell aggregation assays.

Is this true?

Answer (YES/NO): NO